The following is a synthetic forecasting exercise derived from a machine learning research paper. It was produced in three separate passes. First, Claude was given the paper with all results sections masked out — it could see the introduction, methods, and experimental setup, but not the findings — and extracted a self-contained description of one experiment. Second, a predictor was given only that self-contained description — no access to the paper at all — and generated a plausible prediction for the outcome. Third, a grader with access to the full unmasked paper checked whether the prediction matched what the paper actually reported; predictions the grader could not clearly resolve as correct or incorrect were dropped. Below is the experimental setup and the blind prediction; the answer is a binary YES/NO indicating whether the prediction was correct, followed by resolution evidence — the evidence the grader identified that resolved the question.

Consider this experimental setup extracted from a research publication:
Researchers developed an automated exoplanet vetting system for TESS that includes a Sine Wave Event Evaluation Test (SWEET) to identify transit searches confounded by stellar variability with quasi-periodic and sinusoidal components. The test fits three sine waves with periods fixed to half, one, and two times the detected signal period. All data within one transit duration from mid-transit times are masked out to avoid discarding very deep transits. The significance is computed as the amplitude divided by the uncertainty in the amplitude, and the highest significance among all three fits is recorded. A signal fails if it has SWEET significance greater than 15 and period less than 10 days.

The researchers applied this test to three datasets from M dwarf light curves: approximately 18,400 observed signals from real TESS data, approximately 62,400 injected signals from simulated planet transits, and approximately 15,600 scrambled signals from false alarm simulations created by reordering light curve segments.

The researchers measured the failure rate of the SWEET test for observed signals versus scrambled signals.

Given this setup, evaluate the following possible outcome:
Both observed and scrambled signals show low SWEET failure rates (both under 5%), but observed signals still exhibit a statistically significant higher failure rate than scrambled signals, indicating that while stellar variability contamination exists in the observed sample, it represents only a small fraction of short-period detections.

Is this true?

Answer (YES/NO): YES